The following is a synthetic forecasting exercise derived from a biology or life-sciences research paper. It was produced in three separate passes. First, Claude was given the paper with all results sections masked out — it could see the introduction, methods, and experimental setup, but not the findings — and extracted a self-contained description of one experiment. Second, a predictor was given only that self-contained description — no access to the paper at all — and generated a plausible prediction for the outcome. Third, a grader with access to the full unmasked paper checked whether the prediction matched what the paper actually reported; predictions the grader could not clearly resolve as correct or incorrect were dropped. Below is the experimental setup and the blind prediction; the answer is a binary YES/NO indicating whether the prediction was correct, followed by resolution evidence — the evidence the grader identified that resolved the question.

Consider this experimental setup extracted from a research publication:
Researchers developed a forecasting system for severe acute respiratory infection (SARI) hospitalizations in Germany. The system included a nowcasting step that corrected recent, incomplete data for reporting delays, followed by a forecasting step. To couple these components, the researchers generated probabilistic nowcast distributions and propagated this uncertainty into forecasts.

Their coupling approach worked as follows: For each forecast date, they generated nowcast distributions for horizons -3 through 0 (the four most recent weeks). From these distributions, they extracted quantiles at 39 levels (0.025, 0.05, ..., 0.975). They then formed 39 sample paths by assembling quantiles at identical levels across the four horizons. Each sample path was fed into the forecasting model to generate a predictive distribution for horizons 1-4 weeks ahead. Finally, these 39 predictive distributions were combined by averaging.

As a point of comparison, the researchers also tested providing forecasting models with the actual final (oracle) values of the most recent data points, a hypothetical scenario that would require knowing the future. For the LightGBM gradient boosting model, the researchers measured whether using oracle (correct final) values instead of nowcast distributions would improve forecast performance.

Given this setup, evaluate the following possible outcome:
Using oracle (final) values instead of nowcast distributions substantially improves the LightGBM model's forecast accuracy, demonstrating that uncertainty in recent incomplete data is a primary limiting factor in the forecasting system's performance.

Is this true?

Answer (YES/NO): NO